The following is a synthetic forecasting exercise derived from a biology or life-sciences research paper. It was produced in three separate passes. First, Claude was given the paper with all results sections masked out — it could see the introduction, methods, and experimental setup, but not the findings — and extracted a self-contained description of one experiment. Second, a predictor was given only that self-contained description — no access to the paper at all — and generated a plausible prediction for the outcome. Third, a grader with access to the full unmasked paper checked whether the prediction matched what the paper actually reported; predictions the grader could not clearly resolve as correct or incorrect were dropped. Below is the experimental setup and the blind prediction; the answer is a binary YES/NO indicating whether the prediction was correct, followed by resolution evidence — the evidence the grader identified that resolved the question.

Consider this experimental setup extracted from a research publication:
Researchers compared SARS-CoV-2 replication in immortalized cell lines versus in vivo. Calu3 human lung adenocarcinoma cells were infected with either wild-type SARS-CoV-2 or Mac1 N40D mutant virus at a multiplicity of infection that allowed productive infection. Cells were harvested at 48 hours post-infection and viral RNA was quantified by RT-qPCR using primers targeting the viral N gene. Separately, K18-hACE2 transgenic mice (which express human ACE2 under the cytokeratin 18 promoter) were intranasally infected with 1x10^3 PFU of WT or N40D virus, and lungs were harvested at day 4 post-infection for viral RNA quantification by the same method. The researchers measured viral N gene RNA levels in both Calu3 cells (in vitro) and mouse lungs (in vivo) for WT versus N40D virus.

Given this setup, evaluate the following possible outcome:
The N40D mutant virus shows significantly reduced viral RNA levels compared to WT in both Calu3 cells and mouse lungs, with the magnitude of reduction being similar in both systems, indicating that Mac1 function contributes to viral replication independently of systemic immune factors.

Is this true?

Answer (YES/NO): NO